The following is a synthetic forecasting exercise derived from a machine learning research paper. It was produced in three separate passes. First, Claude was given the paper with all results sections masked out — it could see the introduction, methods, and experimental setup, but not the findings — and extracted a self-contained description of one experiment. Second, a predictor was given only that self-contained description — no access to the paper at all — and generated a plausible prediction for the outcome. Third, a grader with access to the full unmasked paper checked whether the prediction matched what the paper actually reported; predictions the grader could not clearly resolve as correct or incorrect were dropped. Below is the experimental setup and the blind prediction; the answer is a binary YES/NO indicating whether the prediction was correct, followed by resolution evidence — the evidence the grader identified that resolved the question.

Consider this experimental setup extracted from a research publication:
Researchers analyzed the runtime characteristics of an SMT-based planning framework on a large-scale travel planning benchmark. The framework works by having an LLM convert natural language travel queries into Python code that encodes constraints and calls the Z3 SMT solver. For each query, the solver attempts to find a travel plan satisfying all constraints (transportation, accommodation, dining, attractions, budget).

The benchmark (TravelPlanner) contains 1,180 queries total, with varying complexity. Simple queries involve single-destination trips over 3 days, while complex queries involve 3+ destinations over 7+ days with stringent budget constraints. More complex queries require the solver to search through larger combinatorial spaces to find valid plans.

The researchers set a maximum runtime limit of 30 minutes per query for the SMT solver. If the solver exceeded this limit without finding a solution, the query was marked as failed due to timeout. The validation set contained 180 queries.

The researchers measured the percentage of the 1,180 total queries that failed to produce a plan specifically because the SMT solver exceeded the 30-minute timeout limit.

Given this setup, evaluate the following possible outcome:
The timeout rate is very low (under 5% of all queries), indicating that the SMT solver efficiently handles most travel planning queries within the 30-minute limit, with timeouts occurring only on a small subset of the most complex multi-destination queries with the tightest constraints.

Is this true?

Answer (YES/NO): YES